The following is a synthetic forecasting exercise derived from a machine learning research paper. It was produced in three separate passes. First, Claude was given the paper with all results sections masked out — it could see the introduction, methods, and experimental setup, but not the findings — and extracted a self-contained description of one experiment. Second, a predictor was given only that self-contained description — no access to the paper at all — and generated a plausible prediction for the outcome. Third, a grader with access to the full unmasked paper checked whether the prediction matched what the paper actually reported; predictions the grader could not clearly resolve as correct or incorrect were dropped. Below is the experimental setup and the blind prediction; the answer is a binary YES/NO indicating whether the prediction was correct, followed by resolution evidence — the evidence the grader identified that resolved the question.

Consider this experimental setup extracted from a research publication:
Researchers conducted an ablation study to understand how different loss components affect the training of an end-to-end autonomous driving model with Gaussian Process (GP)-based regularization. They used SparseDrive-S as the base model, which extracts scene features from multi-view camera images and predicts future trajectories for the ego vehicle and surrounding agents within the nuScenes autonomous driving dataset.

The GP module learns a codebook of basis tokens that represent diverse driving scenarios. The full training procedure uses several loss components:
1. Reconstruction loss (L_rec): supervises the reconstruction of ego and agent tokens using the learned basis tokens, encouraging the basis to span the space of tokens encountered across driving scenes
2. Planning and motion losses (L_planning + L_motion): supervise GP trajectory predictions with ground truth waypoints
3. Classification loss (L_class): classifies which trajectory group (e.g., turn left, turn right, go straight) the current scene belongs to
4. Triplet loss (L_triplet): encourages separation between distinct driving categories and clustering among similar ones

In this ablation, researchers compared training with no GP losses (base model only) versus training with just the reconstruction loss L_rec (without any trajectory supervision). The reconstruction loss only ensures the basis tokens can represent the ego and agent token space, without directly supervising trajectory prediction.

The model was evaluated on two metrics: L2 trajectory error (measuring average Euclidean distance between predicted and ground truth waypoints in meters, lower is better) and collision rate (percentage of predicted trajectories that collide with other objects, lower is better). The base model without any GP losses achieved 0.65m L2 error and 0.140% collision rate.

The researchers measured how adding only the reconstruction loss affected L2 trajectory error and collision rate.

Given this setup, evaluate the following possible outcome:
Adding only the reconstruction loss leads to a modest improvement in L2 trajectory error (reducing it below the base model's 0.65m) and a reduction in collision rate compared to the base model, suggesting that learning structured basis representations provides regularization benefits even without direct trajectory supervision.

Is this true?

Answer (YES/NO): NO